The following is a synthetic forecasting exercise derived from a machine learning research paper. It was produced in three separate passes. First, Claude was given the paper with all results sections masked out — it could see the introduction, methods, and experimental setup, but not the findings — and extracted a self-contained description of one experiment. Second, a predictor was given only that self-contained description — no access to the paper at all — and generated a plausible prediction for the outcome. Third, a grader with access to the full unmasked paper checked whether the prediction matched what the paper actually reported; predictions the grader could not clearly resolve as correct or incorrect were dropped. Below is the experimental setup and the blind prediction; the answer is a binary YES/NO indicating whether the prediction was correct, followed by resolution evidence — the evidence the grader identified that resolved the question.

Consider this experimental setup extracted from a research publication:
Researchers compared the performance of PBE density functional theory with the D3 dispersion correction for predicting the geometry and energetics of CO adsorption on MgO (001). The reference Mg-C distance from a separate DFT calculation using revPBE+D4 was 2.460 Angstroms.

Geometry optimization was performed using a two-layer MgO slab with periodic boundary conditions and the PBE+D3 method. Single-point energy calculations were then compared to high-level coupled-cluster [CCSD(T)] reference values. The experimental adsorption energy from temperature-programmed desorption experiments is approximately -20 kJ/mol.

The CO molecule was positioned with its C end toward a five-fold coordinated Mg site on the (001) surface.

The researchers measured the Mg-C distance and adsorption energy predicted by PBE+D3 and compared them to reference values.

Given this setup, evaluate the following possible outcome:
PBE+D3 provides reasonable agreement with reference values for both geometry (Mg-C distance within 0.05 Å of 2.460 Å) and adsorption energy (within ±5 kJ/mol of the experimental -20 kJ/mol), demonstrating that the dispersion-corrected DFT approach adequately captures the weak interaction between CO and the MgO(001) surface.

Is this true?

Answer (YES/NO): NO